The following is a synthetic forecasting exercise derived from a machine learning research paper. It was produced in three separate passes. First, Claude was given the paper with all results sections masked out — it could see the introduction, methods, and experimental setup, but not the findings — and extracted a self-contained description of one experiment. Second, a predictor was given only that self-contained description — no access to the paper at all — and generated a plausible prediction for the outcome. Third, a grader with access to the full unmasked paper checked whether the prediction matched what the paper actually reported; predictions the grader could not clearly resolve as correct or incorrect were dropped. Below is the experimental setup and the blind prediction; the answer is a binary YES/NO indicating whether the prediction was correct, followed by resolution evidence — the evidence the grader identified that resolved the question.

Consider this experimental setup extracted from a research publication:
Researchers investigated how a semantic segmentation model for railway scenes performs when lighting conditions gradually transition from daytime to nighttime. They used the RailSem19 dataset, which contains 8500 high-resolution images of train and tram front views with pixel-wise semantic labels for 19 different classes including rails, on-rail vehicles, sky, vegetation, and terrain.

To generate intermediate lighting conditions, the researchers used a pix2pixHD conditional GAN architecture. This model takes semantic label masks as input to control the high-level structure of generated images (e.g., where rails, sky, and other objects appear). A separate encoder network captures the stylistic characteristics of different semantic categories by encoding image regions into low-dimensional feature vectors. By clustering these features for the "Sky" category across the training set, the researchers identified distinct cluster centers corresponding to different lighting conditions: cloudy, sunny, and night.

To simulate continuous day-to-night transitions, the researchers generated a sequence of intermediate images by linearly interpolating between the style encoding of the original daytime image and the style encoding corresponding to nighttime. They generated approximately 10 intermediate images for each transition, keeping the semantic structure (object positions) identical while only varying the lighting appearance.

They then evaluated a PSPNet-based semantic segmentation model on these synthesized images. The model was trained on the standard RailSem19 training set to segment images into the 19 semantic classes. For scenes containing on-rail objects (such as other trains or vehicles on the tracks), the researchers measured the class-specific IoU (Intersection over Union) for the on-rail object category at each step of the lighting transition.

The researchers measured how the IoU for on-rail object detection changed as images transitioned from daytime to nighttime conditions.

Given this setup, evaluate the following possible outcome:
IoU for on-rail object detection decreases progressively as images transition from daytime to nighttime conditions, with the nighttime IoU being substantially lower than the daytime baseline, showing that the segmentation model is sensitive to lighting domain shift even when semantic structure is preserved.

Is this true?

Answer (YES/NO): NO